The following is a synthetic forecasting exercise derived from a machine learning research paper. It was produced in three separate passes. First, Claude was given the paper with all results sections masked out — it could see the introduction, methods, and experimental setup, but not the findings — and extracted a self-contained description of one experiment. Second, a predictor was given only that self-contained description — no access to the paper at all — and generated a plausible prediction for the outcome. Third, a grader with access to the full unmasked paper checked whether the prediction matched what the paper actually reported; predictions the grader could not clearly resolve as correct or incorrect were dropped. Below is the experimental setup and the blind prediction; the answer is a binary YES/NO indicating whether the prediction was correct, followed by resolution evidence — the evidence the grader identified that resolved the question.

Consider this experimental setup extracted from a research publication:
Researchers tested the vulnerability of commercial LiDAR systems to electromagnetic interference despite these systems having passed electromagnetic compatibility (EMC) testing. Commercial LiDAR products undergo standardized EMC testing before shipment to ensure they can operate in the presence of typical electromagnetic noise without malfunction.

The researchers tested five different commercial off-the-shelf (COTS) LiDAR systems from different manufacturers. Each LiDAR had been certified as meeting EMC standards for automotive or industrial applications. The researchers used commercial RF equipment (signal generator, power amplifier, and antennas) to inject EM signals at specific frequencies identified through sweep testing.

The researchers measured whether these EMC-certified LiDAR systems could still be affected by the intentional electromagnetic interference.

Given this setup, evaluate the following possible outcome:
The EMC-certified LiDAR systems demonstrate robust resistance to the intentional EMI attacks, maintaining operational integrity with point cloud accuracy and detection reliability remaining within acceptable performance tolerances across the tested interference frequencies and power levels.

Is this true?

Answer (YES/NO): NO